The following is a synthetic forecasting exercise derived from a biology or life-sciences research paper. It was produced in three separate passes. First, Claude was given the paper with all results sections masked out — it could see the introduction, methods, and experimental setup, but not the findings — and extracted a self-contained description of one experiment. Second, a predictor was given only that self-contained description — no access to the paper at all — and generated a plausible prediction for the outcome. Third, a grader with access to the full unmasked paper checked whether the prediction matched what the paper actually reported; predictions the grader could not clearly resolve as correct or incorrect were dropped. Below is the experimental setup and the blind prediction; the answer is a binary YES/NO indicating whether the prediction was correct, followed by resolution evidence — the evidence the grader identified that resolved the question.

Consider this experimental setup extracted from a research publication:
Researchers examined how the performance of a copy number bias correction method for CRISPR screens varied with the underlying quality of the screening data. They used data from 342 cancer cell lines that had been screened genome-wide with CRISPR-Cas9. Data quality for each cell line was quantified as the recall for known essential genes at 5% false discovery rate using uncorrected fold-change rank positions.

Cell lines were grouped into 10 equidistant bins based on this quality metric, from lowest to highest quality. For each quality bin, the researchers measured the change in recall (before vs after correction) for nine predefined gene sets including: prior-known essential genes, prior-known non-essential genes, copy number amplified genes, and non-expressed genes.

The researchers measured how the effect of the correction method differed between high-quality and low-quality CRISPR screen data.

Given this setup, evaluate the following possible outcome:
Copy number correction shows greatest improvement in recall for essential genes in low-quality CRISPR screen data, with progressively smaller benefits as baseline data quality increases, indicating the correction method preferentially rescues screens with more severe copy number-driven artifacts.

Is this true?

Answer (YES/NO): YES